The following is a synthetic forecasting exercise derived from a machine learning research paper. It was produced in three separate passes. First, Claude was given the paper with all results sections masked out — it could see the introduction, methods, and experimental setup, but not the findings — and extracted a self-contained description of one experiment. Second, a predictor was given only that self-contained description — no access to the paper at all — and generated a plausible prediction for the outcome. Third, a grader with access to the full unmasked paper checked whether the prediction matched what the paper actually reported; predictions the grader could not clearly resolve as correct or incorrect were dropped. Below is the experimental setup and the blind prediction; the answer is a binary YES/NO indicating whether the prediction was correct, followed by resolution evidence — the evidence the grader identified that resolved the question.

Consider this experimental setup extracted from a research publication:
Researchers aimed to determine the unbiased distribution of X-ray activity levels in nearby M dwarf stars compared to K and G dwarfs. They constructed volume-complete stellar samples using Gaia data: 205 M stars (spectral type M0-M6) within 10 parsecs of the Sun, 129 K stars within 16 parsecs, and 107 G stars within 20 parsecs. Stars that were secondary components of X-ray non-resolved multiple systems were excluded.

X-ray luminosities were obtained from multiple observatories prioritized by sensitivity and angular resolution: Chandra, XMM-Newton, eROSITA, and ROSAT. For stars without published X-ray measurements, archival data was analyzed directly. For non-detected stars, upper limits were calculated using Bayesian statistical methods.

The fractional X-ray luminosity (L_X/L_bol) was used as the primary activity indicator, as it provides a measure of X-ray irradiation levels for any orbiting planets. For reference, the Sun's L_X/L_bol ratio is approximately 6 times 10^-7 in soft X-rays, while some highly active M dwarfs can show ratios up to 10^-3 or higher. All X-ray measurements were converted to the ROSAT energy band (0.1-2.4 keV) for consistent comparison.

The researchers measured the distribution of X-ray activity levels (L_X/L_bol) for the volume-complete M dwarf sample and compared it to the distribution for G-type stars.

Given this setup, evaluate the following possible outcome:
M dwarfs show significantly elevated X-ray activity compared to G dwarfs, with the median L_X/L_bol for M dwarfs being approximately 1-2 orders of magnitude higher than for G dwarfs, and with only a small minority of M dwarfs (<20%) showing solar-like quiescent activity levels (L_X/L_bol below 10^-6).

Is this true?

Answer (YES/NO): NO